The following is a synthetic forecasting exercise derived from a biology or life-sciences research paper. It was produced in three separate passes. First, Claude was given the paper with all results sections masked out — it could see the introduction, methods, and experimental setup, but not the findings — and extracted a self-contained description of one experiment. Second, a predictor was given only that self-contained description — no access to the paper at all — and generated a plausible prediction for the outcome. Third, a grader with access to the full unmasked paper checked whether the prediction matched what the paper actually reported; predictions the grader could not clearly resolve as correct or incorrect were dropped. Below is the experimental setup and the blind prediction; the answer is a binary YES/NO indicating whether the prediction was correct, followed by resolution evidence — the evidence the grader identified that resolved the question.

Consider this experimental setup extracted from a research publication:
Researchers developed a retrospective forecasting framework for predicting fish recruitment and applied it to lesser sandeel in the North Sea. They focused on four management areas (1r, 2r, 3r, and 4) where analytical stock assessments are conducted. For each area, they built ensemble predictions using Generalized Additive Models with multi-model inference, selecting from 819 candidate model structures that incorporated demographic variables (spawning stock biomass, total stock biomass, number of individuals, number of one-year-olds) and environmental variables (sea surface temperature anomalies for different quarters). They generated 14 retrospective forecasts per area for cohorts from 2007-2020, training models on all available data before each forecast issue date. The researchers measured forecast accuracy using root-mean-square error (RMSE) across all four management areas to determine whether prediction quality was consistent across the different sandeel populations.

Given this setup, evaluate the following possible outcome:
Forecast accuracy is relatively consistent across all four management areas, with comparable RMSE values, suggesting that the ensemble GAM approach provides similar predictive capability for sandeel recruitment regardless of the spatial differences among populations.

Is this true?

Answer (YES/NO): NO